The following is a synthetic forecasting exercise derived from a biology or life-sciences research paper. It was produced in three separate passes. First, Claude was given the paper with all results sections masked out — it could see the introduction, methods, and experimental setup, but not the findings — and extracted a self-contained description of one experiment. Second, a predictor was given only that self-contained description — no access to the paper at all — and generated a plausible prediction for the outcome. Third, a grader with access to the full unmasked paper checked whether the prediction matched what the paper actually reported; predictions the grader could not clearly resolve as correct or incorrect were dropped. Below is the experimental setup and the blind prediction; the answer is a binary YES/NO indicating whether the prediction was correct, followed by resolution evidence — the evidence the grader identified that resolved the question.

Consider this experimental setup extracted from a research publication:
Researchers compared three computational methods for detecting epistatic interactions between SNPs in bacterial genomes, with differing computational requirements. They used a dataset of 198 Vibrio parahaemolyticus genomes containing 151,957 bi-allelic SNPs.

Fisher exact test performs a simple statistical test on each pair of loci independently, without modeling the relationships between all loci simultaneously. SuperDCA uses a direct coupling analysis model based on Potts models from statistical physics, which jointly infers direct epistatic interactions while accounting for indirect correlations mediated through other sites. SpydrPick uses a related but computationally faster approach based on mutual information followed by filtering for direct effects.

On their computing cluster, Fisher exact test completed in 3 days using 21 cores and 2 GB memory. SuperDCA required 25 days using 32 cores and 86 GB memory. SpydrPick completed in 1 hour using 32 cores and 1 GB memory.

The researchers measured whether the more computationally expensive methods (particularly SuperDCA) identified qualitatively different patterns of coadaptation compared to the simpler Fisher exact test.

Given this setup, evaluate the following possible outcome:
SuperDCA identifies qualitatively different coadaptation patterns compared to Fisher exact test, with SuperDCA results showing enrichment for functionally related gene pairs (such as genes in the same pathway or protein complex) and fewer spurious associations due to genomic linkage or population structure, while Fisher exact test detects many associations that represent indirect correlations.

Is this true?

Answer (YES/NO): NO